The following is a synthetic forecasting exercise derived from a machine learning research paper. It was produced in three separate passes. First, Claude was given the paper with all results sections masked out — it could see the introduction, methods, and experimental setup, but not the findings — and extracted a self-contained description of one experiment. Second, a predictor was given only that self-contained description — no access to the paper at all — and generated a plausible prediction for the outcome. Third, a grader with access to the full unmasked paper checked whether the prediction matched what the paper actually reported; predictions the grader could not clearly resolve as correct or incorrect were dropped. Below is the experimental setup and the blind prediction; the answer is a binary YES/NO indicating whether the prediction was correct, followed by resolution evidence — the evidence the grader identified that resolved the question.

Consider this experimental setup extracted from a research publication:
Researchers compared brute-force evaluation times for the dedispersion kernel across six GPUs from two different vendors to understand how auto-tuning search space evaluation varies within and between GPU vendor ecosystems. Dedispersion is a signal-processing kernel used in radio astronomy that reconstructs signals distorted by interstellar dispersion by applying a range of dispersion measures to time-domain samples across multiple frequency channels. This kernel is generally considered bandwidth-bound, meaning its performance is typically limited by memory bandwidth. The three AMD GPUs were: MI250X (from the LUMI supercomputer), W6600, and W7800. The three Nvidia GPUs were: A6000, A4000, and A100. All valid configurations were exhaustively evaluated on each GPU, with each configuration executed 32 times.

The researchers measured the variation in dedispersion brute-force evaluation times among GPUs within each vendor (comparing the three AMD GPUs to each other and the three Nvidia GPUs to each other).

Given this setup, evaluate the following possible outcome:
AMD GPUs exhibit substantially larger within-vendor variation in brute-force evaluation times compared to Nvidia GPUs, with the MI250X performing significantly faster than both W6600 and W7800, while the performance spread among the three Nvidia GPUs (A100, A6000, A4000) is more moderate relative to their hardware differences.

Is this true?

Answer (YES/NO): NO